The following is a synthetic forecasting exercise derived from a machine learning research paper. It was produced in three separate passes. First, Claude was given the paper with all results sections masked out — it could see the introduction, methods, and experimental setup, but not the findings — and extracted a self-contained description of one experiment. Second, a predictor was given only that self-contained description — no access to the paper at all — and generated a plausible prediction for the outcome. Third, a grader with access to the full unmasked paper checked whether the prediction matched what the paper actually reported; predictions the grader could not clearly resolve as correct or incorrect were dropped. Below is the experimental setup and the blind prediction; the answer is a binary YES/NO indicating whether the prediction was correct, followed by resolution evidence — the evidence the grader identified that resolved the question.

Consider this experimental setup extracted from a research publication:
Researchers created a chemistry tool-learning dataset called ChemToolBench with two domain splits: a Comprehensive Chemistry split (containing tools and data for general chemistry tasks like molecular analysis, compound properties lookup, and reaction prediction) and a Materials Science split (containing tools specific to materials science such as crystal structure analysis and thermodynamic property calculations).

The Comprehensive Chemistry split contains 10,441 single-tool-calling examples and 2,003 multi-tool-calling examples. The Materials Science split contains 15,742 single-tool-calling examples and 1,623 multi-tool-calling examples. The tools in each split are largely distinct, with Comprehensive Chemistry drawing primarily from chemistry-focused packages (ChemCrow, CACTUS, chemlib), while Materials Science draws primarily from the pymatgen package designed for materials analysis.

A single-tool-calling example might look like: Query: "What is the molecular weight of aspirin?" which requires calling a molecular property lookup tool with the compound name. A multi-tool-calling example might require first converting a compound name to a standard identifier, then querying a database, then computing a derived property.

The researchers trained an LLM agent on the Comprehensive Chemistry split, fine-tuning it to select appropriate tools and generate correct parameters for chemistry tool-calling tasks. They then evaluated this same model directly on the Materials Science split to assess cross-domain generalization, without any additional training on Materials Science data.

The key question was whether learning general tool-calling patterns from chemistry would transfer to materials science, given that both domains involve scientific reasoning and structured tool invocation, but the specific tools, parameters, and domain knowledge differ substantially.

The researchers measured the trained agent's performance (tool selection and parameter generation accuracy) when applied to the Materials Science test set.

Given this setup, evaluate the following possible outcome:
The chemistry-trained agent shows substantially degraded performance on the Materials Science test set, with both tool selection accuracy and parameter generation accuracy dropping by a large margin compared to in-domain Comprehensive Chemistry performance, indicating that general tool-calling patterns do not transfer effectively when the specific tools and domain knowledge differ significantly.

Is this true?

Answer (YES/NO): NO